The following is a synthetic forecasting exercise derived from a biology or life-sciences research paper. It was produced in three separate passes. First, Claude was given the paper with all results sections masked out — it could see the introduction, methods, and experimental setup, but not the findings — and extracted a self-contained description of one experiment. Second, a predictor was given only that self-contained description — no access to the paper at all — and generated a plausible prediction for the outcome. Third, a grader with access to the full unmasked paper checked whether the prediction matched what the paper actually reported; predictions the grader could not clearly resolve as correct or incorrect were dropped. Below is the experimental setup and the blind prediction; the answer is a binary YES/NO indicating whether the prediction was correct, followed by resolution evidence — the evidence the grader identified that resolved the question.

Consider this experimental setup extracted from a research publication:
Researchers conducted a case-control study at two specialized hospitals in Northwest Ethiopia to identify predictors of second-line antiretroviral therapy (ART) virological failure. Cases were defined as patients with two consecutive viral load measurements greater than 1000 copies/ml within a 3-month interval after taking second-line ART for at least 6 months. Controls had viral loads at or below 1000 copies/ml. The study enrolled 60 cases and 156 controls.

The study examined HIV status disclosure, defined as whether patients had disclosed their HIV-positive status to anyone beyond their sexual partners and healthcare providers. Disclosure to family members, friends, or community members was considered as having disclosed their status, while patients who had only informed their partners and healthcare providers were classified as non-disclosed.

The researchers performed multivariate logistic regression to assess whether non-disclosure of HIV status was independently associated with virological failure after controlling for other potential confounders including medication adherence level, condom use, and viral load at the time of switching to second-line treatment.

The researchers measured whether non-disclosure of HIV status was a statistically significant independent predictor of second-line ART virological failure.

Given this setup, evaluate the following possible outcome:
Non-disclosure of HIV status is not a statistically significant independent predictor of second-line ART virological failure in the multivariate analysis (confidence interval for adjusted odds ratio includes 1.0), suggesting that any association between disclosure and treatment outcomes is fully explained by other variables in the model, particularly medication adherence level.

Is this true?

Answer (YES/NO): NO